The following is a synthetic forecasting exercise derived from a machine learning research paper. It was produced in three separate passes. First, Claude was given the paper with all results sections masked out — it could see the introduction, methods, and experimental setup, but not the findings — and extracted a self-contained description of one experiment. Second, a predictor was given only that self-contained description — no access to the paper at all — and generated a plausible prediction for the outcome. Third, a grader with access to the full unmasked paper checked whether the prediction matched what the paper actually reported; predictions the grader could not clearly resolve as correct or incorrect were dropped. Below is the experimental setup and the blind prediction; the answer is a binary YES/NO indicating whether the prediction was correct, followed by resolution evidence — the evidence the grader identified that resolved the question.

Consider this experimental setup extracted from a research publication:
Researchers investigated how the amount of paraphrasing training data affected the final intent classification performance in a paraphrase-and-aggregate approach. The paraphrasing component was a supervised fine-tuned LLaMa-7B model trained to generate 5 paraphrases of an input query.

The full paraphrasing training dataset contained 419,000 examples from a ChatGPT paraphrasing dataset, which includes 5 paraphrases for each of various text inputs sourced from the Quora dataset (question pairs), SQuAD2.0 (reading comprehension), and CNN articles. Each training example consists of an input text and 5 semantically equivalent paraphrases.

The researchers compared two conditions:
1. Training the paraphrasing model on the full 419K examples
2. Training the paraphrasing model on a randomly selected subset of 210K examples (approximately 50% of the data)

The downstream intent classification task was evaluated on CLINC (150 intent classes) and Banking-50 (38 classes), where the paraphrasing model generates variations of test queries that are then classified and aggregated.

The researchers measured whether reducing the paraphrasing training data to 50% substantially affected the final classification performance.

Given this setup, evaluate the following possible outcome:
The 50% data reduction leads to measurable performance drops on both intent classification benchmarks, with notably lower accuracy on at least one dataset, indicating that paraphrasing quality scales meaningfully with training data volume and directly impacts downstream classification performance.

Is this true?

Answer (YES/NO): NO